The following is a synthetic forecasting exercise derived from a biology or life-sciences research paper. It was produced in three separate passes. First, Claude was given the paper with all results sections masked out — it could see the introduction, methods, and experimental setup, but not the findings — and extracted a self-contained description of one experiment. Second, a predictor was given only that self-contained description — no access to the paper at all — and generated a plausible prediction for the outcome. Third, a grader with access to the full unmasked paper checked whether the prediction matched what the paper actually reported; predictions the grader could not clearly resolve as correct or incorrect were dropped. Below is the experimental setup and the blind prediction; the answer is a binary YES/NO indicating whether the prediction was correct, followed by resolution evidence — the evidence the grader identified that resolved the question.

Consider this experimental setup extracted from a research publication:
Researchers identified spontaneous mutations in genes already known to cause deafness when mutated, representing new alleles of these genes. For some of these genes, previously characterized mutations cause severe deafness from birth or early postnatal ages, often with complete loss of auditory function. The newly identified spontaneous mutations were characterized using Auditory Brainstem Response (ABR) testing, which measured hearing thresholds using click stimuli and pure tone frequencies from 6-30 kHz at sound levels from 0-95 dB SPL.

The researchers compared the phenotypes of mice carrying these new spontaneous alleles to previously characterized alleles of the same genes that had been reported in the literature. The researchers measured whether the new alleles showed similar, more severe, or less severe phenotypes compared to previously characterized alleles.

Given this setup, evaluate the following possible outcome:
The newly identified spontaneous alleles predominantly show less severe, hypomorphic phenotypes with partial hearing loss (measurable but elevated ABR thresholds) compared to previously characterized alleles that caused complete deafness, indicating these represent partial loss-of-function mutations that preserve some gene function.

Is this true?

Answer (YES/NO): NO